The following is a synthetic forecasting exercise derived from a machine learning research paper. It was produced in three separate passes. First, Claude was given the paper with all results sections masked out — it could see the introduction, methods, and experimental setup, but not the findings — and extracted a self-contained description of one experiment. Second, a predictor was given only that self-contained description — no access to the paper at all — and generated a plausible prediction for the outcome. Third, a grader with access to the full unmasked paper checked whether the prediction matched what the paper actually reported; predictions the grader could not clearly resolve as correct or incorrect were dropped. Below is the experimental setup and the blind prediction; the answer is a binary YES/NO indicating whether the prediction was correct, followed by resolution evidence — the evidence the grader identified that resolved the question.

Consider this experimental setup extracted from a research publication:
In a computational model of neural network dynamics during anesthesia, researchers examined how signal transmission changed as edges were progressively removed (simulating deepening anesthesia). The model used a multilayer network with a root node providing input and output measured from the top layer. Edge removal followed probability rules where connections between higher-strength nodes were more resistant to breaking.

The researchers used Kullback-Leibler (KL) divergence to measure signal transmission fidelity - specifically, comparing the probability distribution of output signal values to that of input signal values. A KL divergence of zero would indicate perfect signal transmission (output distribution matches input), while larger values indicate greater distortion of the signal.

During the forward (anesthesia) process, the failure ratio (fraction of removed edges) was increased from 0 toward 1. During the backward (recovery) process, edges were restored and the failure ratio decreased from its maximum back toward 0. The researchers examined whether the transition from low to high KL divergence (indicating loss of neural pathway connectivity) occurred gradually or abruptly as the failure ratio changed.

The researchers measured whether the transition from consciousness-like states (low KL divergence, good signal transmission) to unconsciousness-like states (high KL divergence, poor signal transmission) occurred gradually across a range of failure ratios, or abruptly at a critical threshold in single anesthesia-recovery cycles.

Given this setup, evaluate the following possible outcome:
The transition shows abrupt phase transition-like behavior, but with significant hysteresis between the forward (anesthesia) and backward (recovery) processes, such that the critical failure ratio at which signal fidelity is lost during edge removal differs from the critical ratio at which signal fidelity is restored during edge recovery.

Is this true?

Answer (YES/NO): YES